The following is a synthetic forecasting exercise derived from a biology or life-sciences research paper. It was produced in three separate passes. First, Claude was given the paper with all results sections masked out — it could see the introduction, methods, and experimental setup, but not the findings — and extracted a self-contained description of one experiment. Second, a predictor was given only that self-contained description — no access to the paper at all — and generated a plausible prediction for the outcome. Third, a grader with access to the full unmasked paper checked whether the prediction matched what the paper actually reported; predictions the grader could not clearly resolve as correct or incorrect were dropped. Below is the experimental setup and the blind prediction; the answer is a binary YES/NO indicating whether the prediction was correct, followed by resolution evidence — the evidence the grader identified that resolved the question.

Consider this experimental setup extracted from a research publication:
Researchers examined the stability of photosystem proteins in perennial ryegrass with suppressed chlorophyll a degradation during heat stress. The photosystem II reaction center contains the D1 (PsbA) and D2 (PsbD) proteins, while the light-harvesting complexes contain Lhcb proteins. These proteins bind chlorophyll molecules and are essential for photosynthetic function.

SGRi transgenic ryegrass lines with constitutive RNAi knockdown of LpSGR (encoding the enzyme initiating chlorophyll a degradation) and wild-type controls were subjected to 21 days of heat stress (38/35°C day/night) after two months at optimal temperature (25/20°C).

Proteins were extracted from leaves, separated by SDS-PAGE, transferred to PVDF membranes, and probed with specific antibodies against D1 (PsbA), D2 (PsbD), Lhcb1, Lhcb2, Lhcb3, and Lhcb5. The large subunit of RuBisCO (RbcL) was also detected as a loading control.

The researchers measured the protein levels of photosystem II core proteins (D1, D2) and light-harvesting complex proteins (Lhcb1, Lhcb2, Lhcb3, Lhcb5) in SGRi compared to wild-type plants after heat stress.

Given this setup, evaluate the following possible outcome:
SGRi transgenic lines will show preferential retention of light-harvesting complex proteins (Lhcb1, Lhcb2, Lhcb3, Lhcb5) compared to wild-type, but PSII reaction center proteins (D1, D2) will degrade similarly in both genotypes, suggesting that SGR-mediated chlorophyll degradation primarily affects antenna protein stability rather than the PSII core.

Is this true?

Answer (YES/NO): NO